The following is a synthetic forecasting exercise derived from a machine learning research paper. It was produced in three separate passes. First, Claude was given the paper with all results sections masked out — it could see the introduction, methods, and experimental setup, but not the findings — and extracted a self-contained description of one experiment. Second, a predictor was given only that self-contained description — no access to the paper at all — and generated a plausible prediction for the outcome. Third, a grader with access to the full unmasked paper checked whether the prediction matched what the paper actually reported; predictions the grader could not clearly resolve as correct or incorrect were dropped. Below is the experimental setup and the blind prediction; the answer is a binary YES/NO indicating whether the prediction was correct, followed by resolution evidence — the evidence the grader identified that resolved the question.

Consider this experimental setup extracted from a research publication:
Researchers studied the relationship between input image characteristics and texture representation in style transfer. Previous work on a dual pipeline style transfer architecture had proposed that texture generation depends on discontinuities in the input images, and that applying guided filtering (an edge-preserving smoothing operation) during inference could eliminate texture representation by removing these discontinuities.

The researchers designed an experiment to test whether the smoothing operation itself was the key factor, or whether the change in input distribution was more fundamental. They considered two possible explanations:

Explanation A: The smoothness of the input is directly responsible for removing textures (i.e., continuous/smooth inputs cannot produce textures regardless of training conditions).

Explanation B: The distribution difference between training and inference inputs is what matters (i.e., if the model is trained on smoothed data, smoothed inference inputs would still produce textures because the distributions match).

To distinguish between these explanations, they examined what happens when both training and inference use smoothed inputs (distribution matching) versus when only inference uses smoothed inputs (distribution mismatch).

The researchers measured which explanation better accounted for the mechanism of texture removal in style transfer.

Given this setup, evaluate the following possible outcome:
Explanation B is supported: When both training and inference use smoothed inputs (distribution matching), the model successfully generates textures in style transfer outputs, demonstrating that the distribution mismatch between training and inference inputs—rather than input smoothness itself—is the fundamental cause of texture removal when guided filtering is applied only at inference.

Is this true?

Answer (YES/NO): YES